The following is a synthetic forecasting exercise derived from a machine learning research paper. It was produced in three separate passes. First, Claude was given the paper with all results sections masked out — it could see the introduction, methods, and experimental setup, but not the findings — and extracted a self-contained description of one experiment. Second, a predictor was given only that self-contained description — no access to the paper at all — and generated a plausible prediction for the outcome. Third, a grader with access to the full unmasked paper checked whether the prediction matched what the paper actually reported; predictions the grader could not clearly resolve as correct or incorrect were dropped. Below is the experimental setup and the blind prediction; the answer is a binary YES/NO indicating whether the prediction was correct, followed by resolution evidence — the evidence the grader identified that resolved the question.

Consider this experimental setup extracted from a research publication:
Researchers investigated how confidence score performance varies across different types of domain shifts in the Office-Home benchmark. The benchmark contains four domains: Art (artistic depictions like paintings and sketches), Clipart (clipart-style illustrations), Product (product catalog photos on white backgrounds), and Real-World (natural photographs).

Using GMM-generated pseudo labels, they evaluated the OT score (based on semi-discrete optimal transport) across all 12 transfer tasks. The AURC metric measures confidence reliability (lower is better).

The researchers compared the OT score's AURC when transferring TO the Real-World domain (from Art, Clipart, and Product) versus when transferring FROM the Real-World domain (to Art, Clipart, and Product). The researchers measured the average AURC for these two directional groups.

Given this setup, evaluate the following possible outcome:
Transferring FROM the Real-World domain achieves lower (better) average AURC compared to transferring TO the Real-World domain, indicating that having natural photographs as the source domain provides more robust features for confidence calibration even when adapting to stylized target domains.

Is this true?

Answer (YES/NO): NO